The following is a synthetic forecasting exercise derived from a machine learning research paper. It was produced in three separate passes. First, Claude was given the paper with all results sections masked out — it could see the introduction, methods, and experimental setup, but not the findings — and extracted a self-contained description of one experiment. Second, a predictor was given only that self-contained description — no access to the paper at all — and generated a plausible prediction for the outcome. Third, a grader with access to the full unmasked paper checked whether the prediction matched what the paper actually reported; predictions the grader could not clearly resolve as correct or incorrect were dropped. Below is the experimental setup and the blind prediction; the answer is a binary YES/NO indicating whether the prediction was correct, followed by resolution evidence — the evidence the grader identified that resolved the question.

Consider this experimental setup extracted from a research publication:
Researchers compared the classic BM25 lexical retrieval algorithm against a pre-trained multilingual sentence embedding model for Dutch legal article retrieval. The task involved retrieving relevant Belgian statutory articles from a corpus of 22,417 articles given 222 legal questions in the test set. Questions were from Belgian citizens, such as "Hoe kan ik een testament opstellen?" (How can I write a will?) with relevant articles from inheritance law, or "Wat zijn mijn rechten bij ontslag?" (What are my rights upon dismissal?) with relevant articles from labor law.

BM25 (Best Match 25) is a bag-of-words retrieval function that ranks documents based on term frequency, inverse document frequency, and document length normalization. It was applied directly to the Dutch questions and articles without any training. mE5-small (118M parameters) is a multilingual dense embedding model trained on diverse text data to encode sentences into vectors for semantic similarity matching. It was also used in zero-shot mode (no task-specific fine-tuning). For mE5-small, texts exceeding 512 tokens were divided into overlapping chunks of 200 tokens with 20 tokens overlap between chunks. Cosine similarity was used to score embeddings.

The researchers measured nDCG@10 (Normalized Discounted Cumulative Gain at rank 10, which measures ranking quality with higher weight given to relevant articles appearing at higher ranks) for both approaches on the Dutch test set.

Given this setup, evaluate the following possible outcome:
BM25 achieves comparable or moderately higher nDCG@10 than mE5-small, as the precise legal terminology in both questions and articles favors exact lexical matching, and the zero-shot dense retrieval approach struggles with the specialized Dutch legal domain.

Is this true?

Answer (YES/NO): YES